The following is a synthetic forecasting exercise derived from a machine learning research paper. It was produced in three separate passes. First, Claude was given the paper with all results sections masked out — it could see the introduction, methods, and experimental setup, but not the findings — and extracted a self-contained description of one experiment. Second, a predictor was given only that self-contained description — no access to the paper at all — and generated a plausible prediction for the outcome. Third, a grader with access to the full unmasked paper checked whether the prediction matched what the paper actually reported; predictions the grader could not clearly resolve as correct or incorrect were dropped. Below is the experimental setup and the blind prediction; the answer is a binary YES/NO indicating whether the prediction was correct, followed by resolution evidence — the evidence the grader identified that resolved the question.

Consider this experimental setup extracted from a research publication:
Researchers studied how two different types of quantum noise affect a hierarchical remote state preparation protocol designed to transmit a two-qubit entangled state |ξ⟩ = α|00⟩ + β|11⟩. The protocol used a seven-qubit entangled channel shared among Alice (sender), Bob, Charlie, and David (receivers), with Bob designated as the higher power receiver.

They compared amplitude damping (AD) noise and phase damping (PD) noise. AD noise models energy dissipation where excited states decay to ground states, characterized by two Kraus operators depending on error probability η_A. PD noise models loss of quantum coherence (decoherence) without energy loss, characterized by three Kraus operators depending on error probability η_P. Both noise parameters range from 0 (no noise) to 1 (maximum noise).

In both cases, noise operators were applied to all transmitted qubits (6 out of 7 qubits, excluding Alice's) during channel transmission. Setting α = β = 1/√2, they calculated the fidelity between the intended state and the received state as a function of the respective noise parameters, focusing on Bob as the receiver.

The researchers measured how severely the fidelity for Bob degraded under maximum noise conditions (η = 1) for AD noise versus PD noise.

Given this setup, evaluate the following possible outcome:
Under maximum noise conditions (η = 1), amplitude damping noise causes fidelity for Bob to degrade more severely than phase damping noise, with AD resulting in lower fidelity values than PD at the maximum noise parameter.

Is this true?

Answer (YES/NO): NO